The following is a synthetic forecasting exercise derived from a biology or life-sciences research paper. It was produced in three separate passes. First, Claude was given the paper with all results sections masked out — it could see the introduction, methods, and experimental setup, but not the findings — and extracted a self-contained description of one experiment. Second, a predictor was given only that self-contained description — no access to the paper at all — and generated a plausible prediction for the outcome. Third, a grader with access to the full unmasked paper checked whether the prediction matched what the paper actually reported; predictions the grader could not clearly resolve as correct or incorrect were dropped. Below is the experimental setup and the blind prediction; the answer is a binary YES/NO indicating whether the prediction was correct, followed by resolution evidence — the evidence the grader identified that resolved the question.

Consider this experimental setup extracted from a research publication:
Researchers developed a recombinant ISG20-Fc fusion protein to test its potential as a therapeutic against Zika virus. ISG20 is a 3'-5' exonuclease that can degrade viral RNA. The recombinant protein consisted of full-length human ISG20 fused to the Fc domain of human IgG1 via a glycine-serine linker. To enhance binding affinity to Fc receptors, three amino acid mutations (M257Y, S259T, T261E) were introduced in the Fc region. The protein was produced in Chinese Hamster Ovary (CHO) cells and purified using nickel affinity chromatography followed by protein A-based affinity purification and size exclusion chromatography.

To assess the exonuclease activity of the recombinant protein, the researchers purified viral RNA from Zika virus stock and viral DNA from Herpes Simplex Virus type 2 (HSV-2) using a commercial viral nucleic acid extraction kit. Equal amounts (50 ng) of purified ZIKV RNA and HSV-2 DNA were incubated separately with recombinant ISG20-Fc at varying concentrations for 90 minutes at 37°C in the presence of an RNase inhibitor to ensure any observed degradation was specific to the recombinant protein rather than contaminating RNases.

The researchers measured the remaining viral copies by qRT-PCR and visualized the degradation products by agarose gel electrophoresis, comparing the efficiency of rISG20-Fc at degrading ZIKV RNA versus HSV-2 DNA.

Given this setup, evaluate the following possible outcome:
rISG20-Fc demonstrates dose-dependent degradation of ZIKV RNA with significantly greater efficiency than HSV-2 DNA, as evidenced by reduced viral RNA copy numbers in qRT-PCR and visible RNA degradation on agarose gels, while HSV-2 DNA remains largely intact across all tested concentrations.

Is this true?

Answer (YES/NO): NO